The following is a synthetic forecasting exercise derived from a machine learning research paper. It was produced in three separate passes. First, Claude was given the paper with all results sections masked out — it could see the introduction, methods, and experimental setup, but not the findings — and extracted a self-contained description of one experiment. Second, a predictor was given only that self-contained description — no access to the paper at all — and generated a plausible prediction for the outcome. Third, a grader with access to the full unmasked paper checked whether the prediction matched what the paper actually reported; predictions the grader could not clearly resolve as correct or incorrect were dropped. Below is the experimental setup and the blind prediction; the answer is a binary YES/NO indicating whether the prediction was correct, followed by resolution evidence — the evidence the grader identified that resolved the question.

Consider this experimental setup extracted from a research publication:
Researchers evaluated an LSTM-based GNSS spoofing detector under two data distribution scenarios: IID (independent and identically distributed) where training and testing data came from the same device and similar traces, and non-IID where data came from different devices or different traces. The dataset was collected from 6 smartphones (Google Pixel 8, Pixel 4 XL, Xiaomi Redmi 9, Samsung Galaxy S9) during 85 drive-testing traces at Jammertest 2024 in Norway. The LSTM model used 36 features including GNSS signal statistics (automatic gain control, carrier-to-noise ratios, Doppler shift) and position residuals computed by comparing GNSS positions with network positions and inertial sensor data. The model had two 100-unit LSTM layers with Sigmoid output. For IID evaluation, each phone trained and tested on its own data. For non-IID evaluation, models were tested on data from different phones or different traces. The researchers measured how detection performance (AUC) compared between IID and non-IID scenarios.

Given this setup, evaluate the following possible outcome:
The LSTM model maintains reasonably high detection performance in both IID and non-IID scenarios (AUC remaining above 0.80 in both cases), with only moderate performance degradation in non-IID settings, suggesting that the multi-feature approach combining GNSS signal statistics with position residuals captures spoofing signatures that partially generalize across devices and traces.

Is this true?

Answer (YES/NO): NO